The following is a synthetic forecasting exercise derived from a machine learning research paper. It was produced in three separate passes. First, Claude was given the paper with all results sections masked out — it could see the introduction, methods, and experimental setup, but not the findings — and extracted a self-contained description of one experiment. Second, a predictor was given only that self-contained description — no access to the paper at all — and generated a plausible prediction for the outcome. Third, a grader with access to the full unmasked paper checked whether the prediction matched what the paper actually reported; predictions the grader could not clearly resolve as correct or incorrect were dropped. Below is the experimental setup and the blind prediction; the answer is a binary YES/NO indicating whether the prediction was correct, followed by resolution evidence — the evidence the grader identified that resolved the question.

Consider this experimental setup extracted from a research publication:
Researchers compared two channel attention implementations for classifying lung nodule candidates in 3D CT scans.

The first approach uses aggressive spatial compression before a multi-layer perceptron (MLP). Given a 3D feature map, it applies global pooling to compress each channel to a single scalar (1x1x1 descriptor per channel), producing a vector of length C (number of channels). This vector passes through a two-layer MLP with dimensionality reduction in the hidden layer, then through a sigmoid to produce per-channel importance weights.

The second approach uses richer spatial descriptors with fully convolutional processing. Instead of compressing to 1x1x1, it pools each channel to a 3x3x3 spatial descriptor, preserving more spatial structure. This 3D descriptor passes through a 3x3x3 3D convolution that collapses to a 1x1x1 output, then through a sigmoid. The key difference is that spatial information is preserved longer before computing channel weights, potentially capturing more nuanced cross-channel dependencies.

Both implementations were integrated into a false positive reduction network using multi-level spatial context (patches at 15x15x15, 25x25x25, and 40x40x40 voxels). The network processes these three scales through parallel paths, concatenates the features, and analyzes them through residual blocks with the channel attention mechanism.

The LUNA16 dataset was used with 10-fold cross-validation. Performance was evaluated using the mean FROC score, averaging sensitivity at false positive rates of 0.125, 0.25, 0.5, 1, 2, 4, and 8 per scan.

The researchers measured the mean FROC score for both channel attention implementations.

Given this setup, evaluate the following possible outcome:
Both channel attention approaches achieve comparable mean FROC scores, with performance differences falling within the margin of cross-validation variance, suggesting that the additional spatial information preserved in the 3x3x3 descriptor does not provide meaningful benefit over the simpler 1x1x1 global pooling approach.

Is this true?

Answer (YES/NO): NO